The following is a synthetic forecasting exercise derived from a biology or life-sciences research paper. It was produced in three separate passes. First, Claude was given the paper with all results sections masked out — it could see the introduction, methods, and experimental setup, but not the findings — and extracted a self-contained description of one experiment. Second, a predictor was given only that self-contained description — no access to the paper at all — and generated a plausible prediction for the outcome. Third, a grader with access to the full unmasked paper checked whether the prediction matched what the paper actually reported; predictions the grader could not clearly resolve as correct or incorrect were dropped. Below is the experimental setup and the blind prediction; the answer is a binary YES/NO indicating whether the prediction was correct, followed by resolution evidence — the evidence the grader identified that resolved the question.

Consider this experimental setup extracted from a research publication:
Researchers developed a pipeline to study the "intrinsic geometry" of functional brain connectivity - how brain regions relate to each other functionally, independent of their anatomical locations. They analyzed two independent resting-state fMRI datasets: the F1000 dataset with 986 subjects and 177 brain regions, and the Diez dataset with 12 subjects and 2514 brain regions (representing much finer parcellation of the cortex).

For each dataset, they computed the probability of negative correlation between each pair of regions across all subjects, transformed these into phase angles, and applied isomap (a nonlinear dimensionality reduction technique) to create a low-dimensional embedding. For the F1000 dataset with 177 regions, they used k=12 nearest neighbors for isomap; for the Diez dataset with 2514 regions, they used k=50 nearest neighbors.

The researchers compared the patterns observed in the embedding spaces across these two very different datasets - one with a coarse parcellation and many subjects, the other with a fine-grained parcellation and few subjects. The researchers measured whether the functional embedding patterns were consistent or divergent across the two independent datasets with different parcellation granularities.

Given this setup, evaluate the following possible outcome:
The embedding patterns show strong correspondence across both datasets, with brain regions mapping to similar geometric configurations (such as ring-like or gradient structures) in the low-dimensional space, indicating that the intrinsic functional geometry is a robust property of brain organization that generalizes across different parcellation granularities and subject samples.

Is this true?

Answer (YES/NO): YES